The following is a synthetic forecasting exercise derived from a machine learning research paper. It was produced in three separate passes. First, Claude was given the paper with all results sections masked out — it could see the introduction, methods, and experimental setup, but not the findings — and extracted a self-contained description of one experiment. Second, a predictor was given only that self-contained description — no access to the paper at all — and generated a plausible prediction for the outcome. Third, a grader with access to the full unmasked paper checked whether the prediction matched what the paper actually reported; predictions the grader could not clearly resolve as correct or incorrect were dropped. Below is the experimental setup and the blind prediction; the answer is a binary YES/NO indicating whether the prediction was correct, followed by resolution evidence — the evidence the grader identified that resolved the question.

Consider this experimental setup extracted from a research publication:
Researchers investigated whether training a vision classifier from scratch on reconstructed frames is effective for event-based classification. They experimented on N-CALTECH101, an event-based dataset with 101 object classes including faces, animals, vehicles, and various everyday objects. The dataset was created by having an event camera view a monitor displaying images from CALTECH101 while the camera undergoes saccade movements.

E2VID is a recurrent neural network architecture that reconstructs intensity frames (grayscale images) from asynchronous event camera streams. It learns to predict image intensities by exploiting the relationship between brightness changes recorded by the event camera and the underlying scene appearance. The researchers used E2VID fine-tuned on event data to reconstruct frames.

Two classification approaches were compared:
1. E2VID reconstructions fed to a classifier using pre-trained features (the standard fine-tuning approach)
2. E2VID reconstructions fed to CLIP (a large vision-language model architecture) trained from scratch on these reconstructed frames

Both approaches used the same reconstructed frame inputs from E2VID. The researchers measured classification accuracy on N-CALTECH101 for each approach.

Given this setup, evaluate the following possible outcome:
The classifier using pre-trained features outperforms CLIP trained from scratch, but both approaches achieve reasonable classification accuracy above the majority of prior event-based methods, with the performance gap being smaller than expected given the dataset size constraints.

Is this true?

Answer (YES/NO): NO